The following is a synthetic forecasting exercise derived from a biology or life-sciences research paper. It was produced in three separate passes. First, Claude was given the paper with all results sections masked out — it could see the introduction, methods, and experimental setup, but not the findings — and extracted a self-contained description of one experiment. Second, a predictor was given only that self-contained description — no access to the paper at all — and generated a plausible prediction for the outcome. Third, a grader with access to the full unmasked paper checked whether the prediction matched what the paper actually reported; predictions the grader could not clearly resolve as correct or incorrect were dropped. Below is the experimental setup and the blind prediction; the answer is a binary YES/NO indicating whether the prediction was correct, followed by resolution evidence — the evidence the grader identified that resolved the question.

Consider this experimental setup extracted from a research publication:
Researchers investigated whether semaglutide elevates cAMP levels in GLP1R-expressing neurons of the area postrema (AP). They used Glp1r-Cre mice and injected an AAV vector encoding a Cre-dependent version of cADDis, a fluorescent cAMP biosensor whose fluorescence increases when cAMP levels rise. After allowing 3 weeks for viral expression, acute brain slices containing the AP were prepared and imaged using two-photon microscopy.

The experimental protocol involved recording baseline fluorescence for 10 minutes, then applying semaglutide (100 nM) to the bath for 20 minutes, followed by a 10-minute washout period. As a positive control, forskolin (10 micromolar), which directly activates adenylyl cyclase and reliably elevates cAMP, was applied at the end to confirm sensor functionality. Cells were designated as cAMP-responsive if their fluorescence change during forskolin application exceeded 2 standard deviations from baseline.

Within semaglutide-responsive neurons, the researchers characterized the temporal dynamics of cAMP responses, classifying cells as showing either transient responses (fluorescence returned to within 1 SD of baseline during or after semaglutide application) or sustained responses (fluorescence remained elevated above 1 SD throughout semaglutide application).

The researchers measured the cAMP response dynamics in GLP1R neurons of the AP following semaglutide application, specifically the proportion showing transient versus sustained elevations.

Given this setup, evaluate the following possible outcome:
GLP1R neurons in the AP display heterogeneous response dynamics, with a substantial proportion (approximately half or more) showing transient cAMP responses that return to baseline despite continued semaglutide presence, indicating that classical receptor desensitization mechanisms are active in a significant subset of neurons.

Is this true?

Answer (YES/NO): NO